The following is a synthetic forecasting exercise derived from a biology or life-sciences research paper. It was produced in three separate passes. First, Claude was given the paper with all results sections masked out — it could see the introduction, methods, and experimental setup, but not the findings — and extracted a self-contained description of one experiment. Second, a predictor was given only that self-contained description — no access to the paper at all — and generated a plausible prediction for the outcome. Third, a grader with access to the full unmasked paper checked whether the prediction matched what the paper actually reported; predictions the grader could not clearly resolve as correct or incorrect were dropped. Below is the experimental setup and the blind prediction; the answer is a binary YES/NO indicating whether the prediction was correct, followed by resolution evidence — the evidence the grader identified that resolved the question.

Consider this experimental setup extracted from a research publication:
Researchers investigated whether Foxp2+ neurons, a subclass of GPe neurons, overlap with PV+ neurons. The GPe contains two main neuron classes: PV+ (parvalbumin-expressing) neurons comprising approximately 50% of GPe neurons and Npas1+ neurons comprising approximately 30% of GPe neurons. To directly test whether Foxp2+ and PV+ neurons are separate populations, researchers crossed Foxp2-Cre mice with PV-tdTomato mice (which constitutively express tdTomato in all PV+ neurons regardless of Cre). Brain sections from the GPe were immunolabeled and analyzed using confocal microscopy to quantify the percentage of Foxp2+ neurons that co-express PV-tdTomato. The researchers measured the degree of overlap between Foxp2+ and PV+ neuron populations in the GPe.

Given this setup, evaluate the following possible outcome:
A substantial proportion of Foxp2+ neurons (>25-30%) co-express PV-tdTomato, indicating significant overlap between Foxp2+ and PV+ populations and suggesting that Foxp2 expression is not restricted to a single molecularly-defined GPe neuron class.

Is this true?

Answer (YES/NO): NO